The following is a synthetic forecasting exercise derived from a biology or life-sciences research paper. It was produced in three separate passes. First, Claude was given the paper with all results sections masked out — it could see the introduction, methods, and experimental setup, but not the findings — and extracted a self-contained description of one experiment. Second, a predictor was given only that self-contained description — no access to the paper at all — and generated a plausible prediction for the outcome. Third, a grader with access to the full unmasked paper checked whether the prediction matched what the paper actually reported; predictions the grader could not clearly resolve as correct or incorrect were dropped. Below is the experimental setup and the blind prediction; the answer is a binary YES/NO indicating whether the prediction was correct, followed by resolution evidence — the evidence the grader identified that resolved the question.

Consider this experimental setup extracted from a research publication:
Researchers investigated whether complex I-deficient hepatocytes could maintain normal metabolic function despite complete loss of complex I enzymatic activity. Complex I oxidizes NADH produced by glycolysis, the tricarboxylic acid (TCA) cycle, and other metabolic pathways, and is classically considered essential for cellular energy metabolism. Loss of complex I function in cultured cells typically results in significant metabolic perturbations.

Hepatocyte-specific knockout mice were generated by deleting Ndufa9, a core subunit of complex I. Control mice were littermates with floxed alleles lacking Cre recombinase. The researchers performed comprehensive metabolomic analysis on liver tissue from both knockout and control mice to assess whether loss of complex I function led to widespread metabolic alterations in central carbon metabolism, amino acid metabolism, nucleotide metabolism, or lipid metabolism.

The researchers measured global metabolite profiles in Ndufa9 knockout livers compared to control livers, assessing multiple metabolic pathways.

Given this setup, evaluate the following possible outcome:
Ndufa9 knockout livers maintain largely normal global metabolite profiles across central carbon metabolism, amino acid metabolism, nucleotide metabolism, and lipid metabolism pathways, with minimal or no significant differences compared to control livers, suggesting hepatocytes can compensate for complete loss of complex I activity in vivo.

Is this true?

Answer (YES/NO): YES